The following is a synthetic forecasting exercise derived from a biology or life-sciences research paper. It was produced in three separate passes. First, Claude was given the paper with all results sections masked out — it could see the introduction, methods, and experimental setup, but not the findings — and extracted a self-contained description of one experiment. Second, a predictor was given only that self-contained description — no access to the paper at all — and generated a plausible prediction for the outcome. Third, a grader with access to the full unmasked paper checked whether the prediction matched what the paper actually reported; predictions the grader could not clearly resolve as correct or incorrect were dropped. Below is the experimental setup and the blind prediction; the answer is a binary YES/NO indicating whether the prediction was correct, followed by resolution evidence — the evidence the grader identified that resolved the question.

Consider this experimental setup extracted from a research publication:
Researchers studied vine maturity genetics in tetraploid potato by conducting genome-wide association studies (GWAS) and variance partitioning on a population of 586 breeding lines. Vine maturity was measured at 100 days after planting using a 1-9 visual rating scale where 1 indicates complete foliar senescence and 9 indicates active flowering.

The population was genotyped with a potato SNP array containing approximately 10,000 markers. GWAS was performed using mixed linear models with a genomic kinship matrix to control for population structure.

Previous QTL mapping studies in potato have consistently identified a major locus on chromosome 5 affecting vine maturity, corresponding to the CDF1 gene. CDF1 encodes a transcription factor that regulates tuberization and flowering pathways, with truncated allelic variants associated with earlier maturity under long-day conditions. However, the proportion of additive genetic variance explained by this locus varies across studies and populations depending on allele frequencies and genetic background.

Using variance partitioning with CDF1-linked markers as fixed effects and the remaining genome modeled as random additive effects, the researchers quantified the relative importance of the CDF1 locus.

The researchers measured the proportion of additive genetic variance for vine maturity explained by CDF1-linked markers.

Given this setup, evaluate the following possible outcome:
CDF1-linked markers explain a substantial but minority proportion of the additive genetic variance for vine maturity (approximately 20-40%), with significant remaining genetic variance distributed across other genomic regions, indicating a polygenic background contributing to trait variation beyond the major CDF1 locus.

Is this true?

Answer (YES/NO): NO